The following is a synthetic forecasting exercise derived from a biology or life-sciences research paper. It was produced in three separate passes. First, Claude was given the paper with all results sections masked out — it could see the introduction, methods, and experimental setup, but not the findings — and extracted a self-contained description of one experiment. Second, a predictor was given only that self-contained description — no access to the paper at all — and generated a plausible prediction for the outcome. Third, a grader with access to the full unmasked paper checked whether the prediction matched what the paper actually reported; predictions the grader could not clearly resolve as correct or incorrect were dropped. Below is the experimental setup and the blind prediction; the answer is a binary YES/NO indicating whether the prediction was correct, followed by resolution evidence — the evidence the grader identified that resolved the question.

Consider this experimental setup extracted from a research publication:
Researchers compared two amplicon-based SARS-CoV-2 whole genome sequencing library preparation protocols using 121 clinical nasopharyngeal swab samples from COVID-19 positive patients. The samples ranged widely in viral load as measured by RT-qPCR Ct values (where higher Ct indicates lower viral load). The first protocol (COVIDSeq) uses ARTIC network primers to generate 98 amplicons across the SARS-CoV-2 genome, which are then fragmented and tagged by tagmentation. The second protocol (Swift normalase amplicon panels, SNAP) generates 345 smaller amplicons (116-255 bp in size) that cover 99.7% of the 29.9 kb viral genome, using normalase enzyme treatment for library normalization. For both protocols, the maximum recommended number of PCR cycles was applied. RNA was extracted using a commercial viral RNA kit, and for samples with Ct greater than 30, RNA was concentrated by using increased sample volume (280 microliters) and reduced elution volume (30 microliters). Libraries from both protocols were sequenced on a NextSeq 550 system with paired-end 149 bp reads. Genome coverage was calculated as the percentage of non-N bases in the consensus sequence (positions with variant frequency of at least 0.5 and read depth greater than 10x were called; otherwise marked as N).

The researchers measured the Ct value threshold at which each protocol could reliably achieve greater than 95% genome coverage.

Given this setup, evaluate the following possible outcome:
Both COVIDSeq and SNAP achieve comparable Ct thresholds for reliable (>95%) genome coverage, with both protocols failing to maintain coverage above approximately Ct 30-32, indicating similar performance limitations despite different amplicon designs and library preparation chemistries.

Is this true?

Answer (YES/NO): NO